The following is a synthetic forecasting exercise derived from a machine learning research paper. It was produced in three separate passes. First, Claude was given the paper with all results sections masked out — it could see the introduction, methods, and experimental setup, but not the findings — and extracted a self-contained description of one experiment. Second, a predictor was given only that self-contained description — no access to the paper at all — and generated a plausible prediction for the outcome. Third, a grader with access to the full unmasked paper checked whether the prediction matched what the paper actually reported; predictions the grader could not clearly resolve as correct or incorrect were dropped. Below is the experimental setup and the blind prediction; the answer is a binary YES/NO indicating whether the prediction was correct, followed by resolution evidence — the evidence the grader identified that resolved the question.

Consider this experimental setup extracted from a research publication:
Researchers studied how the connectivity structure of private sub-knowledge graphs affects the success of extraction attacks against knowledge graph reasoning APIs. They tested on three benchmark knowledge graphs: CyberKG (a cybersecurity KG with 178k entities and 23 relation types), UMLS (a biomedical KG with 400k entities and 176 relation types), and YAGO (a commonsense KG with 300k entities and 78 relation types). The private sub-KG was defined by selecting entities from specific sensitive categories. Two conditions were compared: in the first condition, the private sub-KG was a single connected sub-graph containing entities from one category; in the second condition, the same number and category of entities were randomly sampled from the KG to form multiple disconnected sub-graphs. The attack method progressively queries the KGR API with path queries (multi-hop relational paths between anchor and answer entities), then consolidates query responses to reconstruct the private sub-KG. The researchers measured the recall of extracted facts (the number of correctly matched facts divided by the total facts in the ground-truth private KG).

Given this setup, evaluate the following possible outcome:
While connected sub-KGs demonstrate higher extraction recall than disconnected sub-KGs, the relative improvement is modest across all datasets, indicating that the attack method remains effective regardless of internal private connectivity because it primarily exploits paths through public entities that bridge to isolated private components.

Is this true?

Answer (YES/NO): NO